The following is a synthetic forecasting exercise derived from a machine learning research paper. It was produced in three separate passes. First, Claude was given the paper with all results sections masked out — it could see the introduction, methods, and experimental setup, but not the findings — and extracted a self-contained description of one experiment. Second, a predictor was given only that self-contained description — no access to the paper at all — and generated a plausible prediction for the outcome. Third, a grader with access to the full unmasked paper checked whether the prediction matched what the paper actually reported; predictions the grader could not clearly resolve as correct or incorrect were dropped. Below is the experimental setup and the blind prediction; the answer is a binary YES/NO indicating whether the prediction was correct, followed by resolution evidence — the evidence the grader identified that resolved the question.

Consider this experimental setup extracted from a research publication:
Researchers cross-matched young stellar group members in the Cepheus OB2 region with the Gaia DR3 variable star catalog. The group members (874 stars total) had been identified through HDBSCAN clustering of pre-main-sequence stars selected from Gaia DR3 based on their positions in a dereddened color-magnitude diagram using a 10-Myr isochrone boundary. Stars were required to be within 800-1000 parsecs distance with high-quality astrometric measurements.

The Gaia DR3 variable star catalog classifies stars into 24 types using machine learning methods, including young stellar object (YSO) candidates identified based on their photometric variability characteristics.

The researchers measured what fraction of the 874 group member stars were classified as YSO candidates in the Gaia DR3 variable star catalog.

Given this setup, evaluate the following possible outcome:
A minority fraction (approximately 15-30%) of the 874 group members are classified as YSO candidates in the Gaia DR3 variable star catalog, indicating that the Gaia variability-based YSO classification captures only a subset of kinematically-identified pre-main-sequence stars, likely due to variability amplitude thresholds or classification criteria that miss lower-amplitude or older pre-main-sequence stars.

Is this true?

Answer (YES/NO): NO